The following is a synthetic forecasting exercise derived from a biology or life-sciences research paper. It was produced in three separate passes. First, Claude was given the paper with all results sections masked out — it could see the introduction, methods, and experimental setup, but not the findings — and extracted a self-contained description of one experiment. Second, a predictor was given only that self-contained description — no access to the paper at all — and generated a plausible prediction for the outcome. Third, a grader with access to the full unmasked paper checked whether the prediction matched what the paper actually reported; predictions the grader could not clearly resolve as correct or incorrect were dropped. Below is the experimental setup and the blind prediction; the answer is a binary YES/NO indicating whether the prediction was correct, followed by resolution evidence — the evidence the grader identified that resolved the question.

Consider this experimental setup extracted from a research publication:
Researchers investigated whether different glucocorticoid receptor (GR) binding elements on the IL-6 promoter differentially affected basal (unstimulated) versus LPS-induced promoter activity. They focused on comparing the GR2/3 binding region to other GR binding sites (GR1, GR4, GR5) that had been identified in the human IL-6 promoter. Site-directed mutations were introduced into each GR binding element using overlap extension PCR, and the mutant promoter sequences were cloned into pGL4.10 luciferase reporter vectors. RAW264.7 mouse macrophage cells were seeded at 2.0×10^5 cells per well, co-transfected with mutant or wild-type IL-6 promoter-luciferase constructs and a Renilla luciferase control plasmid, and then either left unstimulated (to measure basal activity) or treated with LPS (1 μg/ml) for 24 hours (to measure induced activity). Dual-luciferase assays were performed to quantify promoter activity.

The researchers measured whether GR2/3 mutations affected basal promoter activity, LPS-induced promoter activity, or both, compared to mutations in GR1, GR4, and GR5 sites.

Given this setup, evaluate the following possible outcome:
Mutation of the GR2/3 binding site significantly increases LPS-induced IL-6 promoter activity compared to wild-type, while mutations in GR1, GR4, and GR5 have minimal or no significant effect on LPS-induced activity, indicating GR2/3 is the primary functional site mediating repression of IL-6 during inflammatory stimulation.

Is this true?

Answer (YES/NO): NO